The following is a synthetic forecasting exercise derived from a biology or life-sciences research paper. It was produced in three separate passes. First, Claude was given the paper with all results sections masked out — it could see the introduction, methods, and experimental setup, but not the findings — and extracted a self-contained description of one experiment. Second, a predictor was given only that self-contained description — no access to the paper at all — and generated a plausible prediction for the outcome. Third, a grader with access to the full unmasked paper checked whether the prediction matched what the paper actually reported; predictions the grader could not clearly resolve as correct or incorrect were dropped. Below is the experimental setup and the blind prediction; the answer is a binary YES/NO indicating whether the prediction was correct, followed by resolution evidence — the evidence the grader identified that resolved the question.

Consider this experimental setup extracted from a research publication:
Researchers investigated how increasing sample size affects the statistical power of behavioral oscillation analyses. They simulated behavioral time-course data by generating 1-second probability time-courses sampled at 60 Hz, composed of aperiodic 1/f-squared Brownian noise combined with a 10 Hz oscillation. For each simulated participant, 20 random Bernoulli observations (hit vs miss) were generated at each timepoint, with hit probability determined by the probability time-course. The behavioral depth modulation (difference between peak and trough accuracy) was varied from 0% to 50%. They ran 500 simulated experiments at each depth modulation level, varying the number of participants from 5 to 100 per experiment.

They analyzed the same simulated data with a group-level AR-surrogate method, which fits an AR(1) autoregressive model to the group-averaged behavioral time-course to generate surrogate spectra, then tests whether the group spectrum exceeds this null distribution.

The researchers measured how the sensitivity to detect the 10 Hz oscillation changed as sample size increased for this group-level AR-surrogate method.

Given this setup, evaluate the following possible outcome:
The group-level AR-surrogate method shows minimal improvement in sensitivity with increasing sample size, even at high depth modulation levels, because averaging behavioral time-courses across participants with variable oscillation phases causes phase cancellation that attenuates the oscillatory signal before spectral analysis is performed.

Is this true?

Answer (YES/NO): YES